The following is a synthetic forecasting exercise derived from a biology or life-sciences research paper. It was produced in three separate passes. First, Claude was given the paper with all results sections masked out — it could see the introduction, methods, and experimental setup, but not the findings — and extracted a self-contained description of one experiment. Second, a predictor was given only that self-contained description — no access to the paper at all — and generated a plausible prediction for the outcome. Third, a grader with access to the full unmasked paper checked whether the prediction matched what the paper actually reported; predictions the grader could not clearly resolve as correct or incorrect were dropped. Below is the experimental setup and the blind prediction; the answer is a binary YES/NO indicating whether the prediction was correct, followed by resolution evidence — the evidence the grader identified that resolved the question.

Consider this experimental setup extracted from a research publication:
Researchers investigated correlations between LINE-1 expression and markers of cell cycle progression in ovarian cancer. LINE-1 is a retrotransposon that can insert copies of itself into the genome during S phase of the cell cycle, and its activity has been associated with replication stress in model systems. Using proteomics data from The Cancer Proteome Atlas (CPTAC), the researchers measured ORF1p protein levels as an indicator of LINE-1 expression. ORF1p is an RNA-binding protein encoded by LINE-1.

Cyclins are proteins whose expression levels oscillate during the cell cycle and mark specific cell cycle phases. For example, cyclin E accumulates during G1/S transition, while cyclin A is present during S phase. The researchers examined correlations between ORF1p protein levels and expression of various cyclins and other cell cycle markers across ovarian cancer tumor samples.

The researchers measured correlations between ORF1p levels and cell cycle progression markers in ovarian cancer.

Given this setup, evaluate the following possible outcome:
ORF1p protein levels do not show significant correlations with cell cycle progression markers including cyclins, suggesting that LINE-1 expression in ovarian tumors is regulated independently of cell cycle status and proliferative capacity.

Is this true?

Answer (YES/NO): NO